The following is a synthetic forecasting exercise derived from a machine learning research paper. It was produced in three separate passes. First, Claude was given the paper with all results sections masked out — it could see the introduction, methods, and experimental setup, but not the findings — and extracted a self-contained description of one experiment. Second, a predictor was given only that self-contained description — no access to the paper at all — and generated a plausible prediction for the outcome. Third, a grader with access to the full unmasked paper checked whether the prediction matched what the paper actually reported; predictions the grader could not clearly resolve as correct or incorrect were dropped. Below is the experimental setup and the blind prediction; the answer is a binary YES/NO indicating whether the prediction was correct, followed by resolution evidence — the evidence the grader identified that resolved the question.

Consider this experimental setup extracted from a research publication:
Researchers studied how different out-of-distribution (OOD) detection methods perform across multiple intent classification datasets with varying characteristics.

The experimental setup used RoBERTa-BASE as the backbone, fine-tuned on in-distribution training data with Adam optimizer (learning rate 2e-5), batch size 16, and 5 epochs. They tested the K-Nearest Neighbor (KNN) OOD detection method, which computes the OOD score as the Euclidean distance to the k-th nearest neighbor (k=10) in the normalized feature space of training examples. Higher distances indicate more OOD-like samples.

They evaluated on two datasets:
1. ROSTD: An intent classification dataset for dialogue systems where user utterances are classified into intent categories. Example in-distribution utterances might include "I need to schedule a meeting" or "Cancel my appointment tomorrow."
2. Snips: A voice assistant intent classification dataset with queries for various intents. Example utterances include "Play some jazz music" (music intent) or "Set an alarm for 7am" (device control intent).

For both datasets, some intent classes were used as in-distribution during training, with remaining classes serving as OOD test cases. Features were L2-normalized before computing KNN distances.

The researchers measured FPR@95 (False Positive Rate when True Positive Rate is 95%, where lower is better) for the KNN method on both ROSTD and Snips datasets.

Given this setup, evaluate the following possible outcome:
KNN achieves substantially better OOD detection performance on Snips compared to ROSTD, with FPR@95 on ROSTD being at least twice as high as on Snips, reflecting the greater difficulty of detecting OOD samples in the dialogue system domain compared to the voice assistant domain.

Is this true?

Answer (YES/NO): NO